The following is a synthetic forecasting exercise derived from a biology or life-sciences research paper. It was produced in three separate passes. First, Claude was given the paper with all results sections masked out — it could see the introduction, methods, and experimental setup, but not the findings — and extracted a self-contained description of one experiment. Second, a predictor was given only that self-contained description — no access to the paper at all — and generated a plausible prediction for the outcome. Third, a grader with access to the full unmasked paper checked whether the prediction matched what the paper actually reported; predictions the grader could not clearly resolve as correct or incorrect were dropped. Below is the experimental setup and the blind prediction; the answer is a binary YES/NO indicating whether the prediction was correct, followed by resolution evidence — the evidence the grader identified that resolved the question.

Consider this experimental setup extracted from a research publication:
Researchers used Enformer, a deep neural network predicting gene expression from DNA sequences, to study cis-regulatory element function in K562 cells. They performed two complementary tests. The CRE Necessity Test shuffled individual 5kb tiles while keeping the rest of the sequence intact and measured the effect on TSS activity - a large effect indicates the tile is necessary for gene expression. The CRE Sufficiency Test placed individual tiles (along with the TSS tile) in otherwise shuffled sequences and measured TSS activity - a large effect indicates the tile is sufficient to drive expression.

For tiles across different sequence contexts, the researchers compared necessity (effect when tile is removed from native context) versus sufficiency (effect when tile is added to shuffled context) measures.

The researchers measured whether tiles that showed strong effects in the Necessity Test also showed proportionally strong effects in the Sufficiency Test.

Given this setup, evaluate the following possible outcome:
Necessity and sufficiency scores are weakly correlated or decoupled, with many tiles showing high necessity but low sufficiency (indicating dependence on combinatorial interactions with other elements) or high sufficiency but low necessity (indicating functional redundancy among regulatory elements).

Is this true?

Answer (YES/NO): YES